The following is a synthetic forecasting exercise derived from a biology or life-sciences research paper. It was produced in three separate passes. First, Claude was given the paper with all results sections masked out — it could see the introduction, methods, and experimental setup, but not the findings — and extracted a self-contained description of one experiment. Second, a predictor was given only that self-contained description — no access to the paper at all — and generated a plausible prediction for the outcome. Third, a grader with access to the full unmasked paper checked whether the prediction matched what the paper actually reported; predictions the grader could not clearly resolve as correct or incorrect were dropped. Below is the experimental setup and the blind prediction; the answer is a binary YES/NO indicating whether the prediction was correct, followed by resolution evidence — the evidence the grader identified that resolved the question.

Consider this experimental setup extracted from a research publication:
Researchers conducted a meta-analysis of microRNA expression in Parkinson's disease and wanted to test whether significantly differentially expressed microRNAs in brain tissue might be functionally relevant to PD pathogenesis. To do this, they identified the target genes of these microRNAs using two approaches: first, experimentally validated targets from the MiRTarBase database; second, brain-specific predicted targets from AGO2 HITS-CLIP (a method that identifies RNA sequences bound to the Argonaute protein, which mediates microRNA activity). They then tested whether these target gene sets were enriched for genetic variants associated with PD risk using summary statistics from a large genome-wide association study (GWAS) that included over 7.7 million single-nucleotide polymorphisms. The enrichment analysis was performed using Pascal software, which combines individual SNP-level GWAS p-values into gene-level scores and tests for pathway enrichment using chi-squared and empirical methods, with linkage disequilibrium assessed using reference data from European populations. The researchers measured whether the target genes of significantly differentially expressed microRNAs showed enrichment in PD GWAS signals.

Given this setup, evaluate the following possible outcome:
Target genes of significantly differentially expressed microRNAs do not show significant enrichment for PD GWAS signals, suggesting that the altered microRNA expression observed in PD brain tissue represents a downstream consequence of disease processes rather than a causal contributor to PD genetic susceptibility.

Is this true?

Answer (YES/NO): NO